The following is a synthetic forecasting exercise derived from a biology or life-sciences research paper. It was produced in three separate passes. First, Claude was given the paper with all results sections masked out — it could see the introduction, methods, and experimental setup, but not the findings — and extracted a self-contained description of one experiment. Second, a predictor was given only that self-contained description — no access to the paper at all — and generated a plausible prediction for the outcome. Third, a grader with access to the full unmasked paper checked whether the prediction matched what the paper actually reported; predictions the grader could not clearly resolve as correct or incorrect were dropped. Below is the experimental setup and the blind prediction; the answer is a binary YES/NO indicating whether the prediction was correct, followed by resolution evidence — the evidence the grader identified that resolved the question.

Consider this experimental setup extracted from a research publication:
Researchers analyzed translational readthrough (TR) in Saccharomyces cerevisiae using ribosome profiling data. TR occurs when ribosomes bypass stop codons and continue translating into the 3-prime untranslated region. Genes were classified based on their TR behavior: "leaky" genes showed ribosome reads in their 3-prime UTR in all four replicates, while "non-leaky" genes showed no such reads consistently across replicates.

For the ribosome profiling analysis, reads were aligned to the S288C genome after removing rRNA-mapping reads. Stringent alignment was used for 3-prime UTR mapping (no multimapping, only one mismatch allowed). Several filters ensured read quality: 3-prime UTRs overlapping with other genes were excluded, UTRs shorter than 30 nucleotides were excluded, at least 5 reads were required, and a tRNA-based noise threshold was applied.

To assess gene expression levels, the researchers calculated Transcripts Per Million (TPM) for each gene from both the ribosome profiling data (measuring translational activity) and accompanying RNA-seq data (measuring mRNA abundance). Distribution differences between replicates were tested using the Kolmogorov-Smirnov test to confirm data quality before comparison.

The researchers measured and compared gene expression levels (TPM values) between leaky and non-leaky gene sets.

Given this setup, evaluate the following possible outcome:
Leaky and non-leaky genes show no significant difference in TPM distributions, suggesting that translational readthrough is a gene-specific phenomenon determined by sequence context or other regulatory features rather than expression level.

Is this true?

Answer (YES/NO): NO